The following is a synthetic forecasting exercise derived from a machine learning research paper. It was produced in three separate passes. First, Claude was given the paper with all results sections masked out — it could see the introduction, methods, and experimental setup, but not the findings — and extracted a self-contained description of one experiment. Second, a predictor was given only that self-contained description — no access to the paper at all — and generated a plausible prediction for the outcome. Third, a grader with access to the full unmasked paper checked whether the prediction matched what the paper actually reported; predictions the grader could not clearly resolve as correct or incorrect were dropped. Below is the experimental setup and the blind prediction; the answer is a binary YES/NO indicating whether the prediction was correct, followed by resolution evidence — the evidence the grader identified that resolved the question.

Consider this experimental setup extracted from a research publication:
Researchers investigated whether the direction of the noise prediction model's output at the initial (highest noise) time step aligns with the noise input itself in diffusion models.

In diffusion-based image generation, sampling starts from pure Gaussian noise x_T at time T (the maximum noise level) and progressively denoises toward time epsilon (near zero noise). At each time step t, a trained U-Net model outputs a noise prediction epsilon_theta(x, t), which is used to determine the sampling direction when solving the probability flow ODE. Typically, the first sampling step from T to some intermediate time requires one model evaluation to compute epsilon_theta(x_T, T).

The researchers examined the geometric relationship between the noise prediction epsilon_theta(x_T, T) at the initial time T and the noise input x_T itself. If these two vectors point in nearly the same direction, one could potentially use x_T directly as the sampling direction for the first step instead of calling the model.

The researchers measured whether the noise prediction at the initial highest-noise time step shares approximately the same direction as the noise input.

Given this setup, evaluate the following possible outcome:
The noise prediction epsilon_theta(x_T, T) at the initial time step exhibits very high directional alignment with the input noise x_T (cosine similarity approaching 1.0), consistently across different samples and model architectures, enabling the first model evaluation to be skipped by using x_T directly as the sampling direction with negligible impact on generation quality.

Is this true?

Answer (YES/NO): NO